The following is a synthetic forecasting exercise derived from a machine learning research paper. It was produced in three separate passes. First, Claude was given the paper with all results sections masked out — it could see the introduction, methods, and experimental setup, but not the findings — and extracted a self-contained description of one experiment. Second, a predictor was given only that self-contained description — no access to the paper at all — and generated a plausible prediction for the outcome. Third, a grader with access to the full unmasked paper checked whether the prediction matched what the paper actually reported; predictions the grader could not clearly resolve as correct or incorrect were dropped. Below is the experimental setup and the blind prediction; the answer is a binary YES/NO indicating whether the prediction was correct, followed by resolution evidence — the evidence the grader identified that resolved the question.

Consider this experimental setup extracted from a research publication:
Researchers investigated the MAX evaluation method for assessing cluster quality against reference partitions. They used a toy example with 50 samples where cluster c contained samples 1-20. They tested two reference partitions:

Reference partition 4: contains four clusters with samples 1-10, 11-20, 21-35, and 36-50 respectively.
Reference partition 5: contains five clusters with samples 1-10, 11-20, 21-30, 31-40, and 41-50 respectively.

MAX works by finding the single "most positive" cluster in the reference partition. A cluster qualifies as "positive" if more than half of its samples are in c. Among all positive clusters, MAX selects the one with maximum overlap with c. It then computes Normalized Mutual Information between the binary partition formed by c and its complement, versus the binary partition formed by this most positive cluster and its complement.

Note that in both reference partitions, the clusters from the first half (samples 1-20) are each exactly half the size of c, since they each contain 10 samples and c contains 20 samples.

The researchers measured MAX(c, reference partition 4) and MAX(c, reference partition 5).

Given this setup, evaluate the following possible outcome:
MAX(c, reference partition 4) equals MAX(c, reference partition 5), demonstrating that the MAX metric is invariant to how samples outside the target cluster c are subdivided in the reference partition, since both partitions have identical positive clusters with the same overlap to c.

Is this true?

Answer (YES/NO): YES